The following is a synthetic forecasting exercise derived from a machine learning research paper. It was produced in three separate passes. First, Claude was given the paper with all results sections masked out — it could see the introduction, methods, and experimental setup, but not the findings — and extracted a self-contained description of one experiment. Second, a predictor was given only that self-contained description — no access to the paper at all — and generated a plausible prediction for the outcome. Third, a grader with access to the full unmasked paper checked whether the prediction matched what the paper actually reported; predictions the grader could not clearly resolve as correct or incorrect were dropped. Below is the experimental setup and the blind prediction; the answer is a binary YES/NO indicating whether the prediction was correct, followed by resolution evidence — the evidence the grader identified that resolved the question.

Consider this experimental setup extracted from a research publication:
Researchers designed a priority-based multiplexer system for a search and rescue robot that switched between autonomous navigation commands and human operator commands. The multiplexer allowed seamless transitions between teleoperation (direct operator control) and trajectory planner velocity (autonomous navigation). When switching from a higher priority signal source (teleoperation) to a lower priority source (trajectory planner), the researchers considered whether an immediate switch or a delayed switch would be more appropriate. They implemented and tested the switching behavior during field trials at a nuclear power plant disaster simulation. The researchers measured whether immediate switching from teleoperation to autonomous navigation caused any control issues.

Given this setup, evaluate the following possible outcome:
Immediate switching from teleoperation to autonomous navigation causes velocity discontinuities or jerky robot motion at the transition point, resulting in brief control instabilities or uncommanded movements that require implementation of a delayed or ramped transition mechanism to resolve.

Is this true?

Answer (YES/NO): YES